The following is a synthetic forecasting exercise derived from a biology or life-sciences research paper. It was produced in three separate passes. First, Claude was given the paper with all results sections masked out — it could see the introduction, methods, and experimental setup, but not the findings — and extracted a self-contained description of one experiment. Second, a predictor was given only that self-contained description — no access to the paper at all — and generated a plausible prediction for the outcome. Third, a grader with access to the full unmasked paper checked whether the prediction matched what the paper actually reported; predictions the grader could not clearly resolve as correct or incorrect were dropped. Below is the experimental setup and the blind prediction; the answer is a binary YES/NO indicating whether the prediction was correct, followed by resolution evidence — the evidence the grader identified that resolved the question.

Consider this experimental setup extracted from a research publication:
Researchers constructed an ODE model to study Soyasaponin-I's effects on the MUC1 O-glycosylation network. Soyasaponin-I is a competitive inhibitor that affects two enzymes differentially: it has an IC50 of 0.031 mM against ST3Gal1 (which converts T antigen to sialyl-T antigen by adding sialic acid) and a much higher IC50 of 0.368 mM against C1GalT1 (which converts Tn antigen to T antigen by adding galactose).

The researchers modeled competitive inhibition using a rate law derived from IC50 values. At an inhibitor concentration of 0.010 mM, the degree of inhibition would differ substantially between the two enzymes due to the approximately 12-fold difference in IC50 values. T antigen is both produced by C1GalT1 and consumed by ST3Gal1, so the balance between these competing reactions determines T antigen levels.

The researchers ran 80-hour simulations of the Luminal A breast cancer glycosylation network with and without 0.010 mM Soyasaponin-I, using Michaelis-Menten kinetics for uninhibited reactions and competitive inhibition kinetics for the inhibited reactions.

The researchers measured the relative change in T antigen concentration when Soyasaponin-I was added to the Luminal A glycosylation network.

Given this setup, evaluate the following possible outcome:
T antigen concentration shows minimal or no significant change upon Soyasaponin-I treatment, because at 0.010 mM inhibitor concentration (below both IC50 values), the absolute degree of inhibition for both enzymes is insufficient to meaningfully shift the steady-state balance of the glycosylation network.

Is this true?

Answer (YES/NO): NO